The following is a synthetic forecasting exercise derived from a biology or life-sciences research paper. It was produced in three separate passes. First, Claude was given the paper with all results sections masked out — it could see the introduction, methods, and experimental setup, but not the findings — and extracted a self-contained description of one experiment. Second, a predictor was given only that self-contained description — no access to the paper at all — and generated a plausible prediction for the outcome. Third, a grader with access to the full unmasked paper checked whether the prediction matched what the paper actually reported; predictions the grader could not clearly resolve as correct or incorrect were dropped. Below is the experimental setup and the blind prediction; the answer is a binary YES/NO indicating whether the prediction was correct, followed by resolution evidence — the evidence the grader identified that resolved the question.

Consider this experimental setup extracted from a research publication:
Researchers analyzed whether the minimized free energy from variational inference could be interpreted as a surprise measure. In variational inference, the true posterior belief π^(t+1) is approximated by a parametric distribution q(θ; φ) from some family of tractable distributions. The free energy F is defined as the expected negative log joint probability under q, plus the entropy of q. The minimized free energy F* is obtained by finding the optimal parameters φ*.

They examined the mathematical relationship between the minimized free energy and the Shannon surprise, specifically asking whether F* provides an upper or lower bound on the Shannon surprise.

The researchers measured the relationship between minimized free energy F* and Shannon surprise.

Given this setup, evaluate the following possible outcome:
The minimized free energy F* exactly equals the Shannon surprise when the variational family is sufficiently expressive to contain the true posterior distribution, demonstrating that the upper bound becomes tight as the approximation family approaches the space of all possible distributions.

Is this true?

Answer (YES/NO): YES